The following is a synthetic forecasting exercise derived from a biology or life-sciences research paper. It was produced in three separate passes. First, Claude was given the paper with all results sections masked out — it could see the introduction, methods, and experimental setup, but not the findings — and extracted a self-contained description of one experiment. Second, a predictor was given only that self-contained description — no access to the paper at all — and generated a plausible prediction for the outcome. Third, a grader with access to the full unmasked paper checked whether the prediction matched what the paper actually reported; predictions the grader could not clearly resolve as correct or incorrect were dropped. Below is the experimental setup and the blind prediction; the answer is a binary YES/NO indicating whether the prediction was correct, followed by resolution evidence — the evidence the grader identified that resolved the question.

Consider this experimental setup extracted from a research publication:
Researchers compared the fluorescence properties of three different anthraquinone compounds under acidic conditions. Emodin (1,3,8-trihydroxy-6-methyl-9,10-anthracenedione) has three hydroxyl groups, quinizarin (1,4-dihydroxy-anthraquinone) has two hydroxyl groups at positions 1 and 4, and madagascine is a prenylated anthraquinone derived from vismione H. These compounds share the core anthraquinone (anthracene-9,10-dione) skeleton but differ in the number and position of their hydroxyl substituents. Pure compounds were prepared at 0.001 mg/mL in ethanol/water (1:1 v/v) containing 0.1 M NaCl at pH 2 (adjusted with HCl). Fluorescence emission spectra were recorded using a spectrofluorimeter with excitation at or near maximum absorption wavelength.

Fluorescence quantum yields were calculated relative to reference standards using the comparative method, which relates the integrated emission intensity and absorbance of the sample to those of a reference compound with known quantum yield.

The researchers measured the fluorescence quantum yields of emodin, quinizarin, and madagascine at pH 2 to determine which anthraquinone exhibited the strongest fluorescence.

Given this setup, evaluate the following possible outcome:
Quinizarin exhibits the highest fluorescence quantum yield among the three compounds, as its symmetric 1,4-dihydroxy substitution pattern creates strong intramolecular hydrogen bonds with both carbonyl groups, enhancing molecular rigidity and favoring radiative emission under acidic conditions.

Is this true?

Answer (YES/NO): YES